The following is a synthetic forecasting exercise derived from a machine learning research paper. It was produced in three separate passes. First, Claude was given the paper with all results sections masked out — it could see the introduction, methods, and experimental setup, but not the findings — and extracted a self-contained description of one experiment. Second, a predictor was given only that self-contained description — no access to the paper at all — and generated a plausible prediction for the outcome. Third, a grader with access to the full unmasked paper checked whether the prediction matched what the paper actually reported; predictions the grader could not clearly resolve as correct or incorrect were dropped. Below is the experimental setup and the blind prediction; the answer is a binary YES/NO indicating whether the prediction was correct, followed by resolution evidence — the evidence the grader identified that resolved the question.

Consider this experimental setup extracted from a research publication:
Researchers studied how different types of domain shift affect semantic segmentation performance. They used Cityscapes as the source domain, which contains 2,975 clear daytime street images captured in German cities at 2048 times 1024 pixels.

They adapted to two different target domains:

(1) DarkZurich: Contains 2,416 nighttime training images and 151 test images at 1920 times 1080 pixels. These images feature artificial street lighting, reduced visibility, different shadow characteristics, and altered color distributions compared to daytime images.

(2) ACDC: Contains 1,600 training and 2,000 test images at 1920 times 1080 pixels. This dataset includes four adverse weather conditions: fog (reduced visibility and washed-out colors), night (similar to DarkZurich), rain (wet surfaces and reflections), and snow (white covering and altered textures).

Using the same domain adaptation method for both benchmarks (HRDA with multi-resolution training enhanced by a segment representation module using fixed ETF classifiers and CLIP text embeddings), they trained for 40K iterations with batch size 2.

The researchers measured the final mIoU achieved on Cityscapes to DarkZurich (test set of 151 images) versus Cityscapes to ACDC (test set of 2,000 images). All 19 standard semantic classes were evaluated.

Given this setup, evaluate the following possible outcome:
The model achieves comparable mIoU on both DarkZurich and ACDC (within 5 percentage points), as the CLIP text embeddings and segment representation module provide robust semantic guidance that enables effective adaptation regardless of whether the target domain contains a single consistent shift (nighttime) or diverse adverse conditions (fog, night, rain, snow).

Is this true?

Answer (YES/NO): NO